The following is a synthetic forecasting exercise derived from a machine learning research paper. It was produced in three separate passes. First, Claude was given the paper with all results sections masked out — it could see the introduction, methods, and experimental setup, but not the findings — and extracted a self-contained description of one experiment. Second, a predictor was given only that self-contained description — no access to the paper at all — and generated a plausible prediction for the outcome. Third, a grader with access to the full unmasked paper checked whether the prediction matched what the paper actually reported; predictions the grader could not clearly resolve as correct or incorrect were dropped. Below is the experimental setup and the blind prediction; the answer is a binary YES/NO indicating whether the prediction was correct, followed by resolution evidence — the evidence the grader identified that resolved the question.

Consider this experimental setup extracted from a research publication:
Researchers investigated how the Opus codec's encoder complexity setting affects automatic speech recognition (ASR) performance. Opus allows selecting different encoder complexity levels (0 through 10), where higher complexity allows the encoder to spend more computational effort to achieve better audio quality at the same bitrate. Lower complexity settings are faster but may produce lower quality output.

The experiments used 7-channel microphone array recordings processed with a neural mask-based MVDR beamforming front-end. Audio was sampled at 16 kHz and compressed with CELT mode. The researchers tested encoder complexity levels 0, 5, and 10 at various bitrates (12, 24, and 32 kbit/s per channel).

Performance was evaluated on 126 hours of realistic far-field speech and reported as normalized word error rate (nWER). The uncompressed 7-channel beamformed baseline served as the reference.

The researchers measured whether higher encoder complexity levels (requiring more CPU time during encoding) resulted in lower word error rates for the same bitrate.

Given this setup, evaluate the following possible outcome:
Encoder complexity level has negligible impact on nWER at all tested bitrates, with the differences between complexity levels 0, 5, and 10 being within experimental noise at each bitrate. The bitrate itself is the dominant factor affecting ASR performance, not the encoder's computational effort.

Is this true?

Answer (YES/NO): NO